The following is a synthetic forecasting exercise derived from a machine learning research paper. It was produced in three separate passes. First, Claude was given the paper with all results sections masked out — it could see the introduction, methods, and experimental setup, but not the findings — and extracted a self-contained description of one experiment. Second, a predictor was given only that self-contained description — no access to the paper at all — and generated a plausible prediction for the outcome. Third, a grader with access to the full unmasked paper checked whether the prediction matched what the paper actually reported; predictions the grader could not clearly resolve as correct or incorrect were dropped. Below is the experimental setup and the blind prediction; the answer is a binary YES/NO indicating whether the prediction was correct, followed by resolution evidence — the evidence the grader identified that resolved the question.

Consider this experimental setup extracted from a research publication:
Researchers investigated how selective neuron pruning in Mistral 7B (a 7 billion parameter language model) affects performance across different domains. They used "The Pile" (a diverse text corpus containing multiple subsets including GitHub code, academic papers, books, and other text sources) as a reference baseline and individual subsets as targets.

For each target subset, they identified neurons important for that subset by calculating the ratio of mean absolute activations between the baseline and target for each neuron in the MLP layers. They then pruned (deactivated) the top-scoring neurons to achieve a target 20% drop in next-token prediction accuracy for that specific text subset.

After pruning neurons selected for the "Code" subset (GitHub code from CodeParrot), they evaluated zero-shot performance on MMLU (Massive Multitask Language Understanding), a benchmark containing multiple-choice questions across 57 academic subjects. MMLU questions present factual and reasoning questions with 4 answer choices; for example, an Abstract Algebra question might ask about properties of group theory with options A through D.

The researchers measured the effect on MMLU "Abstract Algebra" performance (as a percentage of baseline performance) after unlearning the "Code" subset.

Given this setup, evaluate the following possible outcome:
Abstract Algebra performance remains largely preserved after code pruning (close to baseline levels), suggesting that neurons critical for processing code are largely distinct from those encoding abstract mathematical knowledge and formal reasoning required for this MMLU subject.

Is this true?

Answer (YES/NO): NO